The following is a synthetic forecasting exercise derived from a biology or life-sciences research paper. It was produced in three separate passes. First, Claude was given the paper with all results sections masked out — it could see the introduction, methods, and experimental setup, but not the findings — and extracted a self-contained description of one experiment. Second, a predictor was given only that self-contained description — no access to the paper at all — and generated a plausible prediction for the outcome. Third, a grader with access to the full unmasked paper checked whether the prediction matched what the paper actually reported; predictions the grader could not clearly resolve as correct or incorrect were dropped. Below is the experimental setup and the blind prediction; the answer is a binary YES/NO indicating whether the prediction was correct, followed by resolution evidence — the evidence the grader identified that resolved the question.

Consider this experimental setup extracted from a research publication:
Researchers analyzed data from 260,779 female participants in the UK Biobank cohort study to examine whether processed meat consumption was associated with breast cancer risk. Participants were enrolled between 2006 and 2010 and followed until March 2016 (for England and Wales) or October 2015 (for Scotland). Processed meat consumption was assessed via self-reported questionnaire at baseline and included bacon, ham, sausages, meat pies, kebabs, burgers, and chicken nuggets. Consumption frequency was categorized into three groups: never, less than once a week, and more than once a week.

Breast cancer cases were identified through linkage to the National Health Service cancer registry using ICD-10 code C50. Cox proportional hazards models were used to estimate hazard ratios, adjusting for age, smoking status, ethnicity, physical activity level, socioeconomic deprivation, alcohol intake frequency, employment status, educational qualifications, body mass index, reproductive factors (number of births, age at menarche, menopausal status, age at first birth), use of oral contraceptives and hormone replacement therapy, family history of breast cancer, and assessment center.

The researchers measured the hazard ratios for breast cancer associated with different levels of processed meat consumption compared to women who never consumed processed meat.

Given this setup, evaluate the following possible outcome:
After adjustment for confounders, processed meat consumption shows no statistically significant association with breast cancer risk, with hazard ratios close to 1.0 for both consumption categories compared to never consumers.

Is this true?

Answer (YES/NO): NO